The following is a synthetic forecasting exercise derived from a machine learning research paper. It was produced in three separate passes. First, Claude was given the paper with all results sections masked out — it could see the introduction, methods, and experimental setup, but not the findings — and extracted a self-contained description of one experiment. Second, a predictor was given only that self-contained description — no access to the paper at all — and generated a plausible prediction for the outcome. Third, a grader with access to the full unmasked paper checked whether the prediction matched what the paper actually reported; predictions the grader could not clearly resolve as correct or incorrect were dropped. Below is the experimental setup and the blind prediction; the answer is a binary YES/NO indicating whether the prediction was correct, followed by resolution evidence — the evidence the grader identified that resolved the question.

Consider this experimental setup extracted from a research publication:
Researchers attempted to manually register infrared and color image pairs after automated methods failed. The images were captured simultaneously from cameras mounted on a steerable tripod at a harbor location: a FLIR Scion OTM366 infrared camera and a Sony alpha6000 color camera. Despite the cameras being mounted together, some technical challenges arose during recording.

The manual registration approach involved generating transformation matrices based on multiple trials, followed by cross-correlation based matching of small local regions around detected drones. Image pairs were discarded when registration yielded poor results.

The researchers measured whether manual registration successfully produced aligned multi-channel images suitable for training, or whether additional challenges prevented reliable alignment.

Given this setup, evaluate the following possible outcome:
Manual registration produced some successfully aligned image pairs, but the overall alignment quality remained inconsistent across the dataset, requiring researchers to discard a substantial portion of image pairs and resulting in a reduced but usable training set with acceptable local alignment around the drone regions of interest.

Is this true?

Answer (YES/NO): NO